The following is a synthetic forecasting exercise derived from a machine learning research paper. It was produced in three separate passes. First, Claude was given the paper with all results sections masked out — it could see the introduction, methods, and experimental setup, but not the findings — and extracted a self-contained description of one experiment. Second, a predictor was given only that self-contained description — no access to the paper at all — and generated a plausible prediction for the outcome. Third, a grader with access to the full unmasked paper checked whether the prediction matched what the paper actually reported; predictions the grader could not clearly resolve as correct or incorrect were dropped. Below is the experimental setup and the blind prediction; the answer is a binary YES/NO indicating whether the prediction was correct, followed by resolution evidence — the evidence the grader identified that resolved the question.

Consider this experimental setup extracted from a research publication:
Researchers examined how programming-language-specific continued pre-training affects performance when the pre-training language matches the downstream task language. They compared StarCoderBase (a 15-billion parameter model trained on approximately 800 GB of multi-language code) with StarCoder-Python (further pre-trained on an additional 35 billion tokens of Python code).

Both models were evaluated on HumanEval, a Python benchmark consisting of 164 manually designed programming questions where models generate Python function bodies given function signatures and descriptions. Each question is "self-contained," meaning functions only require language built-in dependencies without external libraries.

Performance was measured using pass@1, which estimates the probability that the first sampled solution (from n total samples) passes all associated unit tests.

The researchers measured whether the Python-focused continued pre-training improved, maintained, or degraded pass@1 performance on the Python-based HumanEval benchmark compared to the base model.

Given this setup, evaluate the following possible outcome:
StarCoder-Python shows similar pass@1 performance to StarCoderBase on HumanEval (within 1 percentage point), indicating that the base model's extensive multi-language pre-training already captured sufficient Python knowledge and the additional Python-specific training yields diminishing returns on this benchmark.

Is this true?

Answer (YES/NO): NO